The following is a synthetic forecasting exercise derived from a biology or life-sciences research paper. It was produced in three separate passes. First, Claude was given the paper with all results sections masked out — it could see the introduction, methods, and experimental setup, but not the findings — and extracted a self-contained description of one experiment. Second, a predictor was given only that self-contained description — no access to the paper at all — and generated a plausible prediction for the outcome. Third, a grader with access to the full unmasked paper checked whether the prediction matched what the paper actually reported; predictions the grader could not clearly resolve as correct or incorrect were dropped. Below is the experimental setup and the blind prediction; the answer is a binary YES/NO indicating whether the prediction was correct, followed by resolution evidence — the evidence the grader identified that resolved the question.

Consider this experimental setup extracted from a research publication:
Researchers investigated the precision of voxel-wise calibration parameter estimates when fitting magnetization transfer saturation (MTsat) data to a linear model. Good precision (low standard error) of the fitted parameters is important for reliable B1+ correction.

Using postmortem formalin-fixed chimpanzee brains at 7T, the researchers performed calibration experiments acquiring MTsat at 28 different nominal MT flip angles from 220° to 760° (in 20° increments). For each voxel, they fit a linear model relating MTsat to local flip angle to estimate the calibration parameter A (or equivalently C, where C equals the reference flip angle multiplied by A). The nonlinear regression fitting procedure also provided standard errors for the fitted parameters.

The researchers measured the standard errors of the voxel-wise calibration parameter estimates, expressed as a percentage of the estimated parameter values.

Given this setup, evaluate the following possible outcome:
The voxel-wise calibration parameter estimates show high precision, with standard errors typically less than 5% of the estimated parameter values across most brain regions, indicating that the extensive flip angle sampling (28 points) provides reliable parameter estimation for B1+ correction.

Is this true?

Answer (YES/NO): YES